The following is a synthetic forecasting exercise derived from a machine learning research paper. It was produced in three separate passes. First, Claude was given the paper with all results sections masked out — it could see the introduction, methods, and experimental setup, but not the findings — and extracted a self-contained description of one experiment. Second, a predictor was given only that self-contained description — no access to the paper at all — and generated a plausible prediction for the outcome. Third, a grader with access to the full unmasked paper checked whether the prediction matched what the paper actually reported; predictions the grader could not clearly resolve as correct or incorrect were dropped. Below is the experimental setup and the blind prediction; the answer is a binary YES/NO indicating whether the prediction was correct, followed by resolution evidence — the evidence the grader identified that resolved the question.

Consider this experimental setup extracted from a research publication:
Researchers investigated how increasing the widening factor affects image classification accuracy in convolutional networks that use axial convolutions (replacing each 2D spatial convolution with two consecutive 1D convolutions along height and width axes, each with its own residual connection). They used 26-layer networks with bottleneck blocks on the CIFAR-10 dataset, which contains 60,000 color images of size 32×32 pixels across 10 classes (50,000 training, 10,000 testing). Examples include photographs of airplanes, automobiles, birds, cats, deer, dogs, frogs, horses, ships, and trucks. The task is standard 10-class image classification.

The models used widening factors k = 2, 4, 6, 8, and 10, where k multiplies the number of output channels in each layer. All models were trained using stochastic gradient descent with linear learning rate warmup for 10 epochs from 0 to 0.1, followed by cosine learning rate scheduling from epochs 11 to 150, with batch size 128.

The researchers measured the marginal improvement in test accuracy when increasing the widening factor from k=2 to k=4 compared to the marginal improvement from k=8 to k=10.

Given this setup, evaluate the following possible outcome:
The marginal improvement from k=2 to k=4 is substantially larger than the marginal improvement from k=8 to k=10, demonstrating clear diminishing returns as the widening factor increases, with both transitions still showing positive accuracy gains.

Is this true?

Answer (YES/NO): YES